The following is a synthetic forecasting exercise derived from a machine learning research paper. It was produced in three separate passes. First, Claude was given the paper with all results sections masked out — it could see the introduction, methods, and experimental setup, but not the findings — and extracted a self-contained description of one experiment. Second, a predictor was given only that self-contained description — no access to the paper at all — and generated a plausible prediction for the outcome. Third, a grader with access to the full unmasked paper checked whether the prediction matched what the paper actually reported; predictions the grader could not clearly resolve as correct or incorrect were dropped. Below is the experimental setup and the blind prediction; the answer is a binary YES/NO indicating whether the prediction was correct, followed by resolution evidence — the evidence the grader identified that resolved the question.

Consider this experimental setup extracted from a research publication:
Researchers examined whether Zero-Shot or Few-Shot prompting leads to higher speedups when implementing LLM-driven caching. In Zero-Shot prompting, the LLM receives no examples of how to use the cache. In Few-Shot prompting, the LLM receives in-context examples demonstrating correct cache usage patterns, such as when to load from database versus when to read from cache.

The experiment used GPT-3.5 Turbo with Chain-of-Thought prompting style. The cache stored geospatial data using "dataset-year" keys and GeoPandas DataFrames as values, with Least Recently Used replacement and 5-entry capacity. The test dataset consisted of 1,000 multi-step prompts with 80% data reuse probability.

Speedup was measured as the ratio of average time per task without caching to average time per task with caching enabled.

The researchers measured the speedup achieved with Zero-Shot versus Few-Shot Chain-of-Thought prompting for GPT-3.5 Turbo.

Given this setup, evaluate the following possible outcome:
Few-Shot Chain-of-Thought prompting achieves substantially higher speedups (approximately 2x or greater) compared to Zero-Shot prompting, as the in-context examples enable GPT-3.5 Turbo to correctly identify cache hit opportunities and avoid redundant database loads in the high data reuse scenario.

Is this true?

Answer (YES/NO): NO